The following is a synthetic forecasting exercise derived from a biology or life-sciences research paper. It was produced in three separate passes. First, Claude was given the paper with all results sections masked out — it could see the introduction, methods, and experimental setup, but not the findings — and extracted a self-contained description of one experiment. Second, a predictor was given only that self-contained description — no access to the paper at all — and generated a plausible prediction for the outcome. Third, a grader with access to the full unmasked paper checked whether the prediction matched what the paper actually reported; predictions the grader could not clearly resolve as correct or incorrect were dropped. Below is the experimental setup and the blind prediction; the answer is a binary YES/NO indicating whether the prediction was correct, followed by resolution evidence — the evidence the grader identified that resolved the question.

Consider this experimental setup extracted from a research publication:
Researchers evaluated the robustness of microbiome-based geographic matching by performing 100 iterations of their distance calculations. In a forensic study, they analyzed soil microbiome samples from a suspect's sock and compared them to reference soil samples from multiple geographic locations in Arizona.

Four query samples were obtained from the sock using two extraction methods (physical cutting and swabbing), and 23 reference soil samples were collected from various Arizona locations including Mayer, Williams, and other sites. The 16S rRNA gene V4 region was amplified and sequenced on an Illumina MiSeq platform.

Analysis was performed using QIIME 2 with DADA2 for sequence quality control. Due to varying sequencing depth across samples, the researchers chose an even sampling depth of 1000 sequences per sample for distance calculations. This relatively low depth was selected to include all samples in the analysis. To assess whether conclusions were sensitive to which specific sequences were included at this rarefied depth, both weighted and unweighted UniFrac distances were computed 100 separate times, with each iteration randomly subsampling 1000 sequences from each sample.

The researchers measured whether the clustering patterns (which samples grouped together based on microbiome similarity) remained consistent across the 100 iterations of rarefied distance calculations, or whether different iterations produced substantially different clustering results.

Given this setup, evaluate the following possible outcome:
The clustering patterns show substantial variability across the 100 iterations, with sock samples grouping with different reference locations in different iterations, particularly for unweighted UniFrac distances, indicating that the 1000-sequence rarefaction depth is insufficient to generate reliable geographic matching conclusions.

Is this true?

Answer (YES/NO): NO